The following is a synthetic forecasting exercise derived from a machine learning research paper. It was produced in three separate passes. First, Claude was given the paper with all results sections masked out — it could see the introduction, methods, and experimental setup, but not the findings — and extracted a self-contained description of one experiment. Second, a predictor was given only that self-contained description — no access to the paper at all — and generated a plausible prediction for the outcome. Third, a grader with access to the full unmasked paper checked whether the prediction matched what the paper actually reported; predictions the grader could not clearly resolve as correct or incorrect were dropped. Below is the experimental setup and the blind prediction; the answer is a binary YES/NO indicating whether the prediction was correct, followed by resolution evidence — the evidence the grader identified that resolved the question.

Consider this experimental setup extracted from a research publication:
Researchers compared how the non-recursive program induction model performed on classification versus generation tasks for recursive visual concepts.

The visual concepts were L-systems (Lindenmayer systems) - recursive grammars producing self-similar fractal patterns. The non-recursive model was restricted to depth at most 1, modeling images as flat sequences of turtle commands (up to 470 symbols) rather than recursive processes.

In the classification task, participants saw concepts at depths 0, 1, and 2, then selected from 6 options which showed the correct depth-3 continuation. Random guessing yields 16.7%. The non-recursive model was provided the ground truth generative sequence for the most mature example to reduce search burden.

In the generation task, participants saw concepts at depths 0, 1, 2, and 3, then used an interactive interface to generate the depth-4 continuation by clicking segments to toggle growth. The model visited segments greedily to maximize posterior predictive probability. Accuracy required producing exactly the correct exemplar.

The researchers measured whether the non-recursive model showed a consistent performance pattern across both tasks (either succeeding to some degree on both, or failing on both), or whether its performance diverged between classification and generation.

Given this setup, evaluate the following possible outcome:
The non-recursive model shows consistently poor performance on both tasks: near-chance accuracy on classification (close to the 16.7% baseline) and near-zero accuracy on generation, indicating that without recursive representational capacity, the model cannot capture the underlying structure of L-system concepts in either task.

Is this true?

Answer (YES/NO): NO